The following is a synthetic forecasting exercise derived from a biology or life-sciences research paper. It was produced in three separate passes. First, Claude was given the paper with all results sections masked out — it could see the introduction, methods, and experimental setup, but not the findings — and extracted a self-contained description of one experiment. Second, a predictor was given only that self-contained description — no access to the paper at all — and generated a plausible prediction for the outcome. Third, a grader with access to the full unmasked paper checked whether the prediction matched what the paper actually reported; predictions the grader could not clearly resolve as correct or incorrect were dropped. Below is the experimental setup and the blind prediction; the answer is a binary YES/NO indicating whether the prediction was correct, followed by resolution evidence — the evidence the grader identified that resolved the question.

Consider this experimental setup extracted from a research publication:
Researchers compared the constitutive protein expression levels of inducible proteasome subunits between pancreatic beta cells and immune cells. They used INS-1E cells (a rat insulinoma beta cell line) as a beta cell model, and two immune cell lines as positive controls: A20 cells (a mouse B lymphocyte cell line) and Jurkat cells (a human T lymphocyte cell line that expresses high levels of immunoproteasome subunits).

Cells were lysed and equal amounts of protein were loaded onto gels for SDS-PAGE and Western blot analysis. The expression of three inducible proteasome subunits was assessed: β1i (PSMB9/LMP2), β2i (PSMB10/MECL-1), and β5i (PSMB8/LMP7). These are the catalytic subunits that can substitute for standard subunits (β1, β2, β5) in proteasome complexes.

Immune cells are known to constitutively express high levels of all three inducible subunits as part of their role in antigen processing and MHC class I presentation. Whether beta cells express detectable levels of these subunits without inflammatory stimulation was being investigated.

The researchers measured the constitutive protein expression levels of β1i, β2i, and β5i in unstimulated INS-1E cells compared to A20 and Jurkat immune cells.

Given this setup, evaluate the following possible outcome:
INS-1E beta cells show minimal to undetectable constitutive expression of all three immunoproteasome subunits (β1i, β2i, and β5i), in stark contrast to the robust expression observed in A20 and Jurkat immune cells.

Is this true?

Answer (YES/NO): NO